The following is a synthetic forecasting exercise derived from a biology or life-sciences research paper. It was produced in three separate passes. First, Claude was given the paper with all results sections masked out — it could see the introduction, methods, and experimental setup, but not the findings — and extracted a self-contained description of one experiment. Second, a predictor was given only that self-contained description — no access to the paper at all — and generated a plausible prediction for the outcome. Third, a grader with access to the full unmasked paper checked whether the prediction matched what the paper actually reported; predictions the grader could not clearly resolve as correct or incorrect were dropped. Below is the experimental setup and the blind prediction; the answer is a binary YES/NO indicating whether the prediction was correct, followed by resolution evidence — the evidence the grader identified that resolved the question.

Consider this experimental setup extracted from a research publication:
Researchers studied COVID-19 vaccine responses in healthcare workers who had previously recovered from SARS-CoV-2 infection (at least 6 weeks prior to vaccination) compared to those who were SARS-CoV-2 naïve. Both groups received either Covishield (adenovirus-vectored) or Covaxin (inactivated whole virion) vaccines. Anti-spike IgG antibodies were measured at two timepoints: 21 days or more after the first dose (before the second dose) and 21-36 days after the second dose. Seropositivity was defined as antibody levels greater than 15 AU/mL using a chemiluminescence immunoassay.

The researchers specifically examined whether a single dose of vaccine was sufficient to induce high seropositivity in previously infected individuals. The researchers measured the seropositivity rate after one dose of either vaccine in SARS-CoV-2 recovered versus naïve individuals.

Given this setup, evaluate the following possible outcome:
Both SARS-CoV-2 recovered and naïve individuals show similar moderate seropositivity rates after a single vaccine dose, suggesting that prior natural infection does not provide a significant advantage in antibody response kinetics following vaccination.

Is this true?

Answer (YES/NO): NO